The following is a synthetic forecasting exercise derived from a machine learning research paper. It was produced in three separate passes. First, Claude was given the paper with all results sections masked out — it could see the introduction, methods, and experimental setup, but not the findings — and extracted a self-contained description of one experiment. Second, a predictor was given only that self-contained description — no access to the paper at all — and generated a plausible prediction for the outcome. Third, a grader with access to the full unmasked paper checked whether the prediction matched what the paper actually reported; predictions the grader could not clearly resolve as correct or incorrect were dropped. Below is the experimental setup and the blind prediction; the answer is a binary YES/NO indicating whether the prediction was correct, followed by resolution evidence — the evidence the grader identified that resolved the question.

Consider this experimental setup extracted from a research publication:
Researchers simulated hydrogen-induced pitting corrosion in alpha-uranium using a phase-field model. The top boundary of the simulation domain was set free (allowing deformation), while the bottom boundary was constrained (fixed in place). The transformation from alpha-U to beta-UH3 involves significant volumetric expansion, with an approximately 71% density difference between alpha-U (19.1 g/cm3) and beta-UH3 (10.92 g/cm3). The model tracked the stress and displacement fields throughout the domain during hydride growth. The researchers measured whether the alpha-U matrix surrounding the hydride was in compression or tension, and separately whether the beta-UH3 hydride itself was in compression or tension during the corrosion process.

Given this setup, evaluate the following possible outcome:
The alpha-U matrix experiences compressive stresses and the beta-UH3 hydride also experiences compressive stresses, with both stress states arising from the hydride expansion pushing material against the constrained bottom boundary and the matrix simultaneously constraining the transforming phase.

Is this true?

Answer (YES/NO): YES